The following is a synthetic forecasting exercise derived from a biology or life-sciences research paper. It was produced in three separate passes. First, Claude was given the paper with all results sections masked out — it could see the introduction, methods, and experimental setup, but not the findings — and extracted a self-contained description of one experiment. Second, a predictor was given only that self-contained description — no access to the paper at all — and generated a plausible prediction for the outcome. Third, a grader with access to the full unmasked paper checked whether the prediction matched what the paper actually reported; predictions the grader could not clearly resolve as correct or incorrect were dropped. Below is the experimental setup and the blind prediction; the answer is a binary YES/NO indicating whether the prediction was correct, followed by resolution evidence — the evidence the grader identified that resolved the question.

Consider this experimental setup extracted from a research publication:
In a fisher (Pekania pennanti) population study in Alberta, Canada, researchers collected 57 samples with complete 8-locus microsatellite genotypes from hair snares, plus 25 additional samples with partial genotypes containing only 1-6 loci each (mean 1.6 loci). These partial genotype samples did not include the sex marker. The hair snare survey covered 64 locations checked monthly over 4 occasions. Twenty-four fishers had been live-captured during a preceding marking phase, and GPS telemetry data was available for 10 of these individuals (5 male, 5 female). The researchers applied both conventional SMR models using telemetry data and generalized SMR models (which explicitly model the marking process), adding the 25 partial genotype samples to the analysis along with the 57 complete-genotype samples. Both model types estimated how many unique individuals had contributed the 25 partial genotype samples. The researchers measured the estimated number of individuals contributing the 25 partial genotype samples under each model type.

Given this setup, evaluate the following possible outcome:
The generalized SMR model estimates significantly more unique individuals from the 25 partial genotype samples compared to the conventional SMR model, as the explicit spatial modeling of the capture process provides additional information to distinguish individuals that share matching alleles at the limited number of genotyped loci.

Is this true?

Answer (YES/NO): NO